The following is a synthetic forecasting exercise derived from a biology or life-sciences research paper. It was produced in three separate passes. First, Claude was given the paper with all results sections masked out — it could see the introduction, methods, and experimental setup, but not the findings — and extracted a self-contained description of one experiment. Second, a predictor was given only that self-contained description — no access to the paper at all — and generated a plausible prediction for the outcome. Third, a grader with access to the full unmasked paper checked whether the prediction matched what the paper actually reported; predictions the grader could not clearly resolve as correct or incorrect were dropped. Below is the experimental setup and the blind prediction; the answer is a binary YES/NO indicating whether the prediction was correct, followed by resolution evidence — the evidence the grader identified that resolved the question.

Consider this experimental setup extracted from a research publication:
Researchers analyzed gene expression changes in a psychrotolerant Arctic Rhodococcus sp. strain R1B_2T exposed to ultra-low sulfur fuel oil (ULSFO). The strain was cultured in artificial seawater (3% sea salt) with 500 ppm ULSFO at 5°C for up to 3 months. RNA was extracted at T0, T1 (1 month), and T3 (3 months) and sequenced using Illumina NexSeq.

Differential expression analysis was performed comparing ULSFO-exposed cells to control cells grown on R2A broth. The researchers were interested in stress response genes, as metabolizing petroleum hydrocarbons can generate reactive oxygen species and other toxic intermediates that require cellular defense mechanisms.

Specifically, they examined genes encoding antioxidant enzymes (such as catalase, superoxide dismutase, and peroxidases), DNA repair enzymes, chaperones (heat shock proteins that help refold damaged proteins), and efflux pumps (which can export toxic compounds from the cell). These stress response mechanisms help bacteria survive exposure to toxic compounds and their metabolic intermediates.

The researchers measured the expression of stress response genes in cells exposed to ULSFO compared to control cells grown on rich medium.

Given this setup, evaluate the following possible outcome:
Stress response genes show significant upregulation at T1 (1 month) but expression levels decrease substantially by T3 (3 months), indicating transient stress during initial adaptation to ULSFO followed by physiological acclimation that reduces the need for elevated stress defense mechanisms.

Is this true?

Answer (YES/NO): NO